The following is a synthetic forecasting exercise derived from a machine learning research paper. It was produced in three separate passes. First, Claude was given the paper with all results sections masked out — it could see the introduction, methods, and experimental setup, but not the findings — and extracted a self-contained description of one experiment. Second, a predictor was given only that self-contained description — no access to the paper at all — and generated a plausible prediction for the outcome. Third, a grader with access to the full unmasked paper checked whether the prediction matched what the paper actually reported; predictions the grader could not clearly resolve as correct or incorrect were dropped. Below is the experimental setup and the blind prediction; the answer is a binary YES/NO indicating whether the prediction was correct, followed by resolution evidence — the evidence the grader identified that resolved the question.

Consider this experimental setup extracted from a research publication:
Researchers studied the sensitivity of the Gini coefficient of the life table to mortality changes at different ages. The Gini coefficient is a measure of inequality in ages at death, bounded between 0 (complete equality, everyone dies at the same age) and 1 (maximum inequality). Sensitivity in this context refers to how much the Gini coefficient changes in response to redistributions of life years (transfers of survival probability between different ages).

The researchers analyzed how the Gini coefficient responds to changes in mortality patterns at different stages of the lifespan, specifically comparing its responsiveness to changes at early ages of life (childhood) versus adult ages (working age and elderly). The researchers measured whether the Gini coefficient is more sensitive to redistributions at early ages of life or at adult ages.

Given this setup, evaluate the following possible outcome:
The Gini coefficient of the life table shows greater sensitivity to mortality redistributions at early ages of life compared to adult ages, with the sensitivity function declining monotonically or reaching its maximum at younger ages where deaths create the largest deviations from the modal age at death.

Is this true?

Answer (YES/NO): NO